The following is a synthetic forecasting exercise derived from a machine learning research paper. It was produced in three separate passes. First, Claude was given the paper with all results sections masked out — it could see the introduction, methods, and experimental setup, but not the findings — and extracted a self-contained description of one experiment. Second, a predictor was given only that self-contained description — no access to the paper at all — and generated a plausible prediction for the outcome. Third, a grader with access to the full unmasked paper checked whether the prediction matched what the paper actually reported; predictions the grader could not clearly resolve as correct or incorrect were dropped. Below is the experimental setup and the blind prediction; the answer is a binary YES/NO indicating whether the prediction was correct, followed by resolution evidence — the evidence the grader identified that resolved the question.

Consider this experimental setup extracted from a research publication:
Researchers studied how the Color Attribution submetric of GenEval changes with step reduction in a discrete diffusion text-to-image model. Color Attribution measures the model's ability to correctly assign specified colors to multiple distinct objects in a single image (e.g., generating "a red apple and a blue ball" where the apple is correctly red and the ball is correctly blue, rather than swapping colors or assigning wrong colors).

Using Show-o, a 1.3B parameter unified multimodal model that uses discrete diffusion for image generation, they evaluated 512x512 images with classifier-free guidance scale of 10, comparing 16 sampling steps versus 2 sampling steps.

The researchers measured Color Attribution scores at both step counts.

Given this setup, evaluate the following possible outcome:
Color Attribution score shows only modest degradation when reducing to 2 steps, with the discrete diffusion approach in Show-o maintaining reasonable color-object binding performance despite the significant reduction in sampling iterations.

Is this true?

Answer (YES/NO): NO